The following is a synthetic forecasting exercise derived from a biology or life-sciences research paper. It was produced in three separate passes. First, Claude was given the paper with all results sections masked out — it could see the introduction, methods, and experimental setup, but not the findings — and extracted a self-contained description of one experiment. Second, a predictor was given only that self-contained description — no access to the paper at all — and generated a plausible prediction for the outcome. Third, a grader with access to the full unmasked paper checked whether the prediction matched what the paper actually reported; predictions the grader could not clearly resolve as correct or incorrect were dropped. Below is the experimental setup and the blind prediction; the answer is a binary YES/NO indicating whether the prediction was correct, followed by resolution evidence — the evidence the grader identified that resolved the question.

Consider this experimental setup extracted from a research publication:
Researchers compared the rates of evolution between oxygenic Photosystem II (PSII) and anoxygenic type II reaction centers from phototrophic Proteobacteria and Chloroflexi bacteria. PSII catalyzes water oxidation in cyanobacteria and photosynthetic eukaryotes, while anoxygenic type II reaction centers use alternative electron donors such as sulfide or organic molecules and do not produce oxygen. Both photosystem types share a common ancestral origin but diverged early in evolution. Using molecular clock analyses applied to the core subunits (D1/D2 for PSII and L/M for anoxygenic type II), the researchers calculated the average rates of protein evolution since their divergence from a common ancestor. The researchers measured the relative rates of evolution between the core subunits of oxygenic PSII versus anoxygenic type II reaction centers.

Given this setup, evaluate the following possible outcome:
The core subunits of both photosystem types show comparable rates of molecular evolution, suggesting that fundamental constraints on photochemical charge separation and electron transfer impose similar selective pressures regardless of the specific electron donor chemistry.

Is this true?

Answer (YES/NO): NO